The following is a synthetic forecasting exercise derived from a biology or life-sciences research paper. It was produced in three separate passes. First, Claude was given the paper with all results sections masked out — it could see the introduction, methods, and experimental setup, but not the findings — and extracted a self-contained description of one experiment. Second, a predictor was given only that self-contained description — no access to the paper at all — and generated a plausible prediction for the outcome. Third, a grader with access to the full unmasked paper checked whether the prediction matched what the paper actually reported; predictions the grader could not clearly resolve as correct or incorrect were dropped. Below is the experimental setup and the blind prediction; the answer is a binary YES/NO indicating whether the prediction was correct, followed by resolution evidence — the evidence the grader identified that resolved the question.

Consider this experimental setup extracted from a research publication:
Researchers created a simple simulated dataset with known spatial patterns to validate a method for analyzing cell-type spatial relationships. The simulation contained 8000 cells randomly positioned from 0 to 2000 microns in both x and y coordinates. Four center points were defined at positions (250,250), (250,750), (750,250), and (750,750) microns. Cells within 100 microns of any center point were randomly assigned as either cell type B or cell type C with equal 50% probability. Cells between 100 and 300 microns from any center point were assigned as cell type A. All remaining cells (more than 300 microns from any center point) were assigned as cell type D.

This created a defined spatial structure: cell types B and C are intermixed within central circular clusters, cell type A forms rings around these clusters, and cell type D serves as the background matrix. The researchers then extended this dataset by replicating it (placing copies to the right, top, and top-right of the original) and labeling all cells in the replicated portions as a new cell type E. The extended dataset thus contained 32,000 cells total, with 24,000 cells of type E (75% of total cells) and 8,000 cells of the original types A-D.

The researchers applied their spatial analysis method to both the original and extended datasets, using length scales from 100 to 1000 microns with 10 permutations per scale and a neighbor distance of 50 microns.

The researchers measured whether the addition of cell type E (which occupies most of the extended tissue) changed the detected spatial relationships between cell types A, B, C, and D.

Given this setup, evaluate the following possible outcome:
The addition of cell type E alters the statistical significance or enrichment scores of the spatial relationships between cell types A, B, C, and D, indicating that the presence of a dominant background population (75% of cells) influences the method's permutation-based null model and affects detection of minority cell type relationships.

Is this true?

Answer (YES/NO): NO